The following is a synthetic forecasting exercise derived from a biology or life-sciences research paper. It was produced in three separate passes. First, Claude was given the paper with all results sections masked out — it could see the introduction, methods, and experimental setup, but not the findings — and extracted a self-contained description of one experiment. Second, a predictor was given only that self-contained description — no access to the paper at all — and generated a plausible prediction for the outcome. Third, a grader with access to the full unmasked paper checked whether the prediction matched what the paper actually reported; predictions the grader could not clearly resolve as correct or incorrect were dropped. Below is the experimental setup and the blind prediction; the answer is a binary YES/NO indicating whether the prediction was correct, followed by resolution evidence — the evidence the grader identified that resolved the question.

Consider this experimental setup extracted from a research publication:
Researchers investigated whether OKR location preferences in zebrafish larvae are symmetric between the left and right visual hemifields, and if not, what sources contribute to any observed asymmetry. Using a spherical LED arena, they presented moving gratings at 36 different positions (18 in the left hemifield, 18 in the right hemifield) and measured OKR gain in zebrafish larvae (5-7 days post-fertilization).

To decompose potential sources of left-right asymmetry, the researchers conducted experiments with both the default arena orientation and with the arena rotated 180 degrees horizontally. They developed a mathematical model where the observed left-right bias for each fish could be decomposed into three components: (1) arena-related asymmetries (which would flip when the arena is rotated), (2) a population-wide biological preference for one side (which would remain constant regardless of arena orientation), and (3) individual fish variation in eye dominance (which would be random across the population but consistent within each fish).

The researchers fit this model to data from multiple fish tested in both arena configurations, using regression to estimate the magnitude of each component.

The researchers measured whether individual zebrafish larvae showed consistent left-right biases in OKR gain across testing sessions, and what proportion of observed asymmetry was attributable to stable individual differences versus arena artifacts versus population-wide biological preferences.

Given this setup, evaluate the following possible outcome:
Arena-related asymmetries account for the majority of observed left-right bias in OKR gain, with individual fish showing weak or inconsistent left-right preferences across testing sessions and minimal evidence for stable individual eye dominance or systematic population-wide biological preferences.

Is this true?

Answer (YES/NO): NO